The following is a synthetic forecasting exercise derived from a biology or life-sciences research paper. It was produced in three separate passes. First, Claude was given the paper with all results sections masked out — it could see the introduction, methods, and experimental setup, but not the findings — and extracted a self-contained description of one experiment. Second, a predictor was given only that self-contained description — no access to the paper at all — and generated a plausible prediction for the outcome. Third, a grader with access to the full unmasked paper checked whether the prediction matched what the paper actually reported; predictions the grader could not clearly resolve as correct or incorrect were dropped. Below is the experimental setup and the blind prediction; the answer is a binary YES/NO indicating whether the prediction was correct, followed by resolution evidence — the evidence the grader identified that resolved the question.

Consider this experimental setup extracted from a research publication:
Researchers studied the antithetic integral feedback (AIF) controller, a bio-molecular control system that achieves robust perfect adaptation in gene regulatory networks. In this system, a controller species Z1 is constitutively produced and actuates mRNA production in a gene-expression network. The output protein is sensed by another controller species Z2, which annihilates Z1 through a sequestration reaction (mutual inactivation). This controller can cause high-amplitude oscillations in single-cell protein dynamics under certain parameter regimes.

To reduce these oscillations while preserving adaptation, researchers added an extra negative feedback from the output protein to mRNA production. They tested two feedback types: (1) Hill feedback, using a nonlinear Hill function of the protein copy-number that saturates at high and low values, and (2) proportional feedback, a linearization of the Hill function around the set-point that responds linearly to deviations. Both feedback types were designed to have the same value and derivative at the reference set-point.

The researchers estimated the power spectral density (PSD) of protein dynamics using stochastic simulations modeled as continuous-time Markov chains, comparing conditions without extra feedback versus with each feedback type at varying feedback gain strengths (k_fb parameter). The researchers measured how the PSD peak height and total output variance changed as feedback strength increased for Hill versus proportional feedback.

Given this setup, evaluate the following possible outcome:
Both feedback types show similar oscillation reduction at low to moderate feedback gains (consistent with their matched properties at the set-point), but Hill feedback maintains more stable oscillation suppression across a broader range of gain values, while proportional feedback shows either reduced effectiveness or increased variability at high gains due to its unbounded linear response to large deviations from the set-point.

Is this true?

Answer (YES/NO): NO